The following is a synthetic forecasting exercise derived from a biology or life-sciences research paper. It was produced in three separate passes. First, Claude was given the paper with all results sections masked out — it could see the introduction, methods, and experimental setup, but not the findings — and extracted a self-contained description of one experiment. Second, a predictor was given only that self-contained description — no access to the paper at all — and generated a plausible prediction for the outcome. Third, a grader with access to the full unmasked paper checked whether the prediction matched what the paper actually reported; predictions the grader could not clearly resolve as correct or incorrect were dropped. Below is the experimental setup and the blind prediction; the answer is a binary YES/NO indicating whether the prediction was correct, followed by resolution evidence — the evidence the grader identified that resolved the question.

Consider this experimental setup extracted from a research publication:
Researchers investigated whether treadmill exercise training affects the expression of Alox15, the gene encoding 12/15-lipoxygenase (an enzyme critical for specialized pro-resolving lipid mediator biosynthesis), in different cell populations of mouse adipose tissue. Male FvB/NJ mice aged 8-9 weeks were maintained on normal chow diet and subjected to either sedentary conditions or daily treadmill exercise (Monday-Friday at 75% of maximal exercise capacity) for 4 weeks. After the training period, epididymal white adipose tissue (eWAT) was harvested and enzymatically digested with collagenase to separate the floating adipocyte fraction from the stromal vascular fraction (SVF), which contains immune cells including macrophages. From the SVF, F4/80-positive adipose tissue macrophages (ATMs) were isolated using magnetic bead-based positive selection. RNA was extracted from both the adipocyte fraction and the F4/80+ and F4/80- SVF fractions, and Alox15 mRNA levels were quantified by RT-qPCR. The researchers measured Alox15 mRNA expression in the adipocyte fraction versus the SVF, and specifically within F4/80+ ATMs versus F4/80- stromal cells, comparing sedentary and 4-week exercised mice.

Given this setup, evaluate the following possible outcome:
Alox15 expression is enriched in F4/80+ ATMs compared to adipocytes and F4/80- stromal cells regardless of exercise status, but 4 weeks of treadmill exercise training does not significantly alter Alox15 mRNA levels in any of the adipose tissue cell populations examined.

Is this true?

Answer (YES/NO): NO